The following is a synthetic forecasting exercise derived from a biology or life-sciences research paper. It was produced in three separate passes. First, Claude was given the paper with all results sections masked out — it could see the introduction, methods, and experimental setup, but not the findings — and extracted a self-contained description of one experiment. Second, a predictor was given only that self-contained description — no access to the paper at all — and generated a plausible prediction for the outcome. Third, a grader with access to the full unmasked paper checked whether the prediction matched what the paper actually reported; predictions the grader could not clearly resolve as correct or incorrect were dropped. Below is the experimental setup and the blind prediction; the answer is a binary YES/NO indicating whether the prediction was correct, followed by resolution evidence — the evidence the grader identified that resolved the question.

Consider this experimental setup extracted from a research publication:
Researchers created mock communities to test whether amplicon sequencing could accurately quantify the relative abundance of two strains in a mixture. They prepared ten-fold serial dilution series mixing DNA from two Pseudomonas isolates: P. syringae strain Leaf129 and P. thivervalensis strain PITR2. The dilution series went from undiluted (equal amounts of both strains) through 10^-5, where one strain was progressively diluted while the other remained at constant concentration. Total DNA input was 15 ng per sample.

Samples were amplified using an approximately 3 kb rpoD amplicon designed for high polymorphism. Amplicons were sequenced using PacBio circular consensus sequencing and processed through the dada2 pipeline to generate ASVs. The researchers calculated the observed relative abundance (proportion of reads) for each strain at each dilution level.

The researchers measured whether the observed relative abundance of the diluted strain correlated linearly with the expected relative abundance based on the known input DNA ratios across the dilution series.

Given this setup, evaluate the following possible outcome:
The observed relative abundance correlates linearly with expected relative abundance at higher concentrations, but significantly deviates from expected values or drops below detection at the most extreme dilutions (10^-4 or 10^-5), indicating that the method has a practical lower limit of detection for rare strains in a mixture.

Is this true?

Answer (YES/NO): YES